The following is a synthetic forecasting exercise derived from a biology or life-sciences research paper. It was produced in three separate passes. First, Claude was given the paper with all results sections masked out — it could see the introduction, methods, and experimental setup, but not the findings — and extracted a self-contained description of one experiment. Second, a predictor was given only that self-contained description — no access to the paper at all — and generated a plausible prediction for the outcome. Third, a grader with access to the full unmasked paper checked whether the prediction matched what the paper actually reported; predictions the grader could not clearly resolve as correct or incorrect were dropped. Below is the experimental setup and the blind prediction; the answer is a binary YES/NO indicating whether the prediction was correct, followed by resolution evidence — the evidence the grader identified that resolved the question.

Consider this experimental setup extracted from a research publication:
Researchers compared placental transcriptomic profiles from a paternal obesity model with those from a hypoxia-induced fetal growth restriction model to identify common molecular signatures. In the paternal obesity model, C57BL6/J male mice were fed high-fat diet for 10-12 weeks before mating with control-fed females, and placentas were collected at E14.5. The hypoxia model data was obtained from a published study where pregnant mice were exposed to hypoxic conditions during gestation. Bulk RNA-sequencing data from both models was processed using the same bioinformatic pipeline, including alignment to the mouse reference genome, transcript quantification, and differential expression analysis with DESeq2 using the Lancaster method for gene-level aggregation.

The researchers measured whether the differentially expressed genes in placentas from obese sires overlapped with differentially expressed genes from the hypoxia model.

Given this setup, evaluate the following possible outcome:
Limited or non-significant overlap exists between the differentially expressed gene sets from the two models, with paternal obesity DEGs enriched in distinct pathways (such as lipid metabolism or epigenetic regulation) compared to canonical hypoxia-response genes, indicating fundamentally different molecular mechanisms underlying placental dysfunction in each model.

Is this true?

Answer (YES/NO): NO